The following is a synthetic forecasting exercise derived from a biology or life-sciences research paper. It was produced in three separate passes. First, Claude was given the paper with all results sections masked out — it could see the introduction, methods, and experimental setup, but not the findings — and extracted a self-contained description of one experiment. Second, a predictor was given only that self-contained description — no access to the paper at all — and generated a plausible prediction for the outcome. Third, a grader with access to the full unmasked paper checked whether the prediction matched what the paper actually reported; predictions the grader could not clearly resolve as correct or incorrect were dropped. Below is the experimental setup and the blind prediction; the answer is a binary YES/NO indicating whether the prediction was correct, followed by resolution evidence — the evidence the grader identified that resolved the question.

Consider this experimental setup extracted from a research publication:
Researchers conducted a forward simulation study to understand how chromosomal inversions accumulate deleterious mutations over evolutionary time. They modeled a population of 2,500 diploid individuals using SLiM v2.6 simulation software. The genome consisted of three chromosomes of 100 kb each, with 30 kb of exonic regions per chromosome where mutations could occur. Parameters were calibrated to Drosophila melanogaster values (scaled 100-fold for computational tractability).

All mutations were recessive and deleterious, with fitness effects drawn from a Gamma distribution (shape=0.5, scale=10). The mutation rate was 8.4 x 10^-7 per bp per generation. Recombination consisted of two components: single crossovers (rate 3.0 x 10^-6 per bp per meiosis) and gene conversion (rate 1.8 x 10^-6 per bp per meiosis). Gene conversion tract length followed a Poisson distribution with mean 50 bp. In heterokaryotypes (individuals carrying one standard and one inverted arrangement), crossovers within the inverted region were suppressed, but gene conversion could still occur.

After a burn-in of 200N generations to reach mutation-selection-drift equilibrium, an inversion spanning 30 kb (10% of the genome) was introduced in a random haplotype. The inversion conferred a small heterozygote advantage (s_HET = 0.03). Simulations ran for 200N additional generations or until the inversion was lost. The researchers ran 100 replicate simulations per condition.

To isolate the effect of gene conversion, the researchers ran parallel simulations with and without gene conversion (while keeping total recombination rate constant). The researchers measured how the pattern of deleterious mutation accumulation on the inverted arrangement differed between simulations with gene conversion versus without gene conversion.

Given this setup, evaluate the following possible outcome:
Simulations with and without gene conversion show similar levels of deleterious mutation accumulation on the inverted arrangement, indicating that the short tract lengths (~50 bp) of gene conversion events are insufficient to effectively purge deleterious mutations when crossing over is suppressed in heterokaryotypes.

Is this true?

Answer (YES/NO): NO